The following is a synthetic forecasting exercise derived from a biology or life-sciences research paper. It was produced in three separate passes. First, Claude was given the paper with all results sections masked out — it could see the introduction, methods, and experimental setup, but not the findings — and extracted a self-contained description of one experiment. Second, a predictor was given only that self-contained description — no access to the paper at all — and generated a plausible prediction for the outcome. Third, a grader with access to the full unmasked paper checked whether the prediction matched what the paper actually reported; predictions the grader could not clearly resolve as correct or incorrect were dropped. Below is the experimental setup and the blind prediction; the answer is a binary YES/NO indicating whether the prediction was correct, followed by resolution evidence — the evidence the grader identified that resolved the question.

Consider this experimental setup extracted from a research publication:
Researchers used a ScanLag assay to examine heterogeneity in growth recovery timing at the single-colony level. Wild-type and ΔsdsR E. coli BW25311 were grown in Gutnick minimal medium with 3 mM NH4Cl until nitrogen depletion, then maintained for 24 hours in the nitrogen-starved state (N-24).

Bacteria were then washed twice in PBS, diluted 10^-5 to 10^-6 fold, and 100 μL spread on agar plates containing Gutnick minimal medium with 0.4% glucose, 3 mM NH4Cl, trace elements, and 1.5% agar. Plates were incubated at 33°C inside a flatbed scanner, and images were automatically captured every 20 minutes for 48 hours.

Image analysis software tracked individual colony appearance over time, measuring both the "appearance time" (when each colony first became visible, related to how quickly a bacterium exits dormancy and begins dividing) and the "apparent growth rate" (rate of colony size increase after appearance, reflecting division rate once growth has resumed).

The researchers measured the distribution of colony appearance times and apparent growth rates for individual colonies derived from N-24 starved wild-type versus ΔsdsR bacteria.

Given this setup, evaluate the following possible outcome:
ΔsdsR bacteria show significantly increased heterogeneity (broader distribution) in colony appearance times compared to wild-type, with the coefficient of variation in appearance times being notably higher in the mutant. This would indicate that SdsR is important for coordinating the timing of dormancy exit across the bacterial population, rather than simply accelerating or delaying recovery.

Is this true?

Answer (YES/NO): NO